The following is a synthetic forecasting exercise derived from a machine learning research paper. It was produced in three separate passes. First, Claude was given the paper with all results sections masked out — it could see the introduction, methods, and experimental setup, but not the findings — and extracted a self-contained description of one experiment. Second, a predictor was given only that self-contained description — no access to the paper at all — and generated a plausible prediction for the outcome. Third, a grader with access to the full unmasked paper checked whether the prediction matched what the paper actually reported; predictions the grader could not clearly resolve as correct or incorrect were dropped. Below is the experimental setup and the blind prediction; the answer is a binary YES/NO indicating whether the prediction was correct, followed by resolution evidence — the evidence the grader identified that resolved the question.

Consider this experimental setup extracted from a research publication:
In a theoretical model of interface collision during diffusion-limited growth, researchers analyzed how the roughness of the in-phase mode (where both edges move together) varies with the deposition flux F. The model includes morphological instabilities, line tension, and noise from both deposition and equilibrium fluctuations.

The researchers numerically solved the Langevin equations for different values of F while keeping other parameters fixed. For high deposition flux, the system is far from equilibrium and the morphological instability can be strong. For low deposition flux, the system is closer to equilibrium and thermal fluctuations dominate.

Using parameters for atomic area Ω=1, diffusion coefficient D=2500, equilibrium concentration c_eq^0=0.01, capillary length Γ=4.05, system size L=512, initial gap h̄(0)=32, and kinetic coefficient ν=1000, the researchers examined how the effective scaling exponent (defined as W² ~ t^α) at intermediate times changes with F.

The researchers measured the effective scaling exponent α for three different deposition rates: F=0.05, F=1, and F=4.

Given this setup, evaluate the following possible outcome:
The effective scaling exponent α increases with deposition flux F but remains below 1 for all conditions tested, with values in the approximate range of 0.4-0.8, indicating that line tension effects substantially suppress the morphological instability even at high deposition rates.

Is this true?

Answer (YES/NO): NO